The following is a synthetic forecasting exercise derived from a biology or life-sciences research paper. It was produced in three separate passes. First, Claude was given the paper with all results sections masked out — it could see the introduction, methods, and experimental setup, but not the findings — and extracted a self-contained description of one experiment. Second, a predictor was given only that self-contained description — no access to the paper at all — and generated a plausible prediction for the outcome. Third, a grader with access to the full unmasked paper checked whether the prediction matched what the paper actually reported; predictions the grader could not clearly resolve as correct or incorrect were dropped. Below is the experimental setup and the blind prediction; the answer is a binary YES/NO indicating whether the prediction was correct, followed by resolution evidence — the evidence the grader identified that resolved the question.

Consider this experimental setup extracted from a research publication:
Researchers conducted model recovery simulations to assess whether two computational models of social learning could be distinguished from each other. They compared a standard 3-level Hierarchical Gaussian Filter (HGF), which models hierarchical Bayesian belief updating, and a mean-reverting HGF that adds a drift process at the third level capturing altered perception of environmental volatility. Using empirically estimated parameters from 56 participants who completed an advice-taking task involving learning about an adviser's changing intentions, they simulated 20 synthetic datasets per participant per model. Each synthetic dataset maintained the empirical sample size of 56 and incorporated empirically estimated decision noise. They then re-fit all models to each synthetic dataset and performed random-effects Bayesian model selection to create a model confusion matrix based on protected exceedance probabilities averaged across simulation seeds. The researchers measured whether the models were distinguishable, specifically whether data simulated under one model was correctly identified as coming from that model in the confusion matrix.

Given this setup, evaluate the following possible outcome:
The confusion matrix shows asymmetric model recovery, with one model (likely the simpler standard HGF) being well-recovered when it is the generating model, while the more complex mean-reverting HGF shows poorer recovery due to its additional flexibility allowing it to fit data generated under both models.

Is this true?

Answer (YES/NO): NO